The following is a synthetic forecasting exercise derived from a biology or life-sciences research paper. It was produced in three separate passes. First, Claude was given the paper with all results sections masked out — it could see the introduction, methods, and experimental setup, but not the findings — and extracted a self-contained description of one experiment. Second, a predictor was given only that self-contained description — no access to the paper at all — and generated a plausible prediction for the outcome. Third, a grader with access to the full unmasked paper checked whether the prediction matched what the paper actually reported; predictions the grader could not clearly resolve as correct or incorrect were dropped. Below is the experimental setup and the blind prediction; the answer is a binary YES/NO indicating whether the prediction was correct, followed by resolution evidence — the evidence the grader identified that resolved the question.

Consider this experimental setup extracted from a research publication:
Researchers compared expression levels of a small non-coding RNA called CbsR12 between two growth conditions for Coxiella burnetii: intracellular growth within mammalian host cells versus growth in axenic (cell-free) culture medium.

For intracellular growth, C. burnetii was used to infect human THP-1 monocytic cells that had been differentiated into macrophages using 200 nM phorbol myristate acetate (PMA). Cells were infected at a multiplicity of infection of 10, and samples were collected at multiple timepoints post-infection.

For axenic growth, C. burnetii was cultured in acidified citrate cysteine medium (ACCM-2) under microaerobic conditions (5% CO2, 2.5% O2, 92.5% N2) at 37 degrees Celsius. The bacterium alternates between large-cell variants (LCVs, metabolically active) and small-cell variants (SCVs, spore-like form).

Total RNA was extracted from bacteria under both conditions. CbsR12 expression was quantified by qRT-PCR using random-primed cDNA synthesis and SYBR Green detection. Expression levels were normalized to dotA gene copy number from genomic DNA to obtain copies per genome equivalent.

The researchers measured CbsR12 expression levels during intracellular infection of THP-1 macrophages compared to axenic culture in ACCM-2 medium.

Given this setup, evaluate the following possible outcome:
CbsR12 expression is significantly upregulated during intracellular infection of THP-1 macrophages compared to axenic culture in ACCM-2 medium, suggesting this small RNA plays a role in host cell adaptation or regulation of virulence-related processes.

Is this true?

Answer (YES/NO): YES